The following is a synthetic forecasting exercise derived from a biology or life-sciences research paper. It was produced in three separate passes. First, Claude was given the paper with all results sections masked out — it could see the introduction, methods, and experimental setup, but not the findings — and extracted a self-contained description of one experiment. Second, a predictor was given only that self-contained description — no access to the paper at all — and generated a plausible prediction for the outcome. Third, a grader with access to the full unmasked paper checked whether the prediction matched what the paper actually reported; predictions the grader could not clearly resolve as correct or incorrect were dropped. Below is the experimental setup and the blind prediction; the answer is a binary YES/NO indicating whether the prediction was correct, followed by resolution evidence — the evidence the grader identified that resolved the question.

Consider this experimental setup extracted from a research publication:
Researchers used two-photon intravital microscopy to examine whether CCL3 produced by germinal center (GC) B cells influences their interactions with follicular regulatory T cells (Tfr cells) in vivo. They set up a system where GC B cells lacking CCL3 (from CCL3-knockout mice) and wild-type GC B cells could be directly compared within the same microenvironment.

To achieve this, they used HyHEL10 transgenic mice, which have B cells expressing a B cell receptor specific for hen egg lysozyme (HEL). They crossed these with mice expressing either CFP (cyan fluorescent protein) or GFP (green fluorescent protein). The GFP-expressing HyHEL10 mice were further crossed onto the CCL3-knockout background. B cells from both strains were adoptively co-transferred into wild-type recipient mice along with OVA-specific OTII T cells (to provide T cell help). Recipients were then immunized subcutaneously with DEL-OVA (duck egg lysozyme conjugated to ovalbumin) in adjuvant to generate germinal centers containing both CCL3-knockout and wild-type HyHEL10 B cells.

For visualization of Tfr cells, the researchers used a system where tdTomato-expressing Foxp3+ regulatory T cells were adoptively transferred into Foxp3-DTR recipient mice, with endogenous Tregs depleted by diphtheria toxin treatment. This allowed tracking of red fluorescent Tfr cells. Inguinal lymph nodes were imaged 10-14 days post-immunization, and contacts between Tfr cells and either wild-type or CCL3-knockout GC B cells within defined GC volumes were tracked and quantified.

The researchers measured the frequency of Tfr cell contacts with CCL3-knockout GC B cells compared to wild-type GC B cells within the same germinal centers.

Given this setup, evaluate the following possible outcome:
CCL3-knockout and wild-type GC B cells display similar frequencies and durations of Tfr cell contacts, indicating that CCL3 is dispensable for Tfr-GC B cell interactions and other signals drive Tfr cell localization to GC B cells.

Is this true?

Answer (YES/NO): NO